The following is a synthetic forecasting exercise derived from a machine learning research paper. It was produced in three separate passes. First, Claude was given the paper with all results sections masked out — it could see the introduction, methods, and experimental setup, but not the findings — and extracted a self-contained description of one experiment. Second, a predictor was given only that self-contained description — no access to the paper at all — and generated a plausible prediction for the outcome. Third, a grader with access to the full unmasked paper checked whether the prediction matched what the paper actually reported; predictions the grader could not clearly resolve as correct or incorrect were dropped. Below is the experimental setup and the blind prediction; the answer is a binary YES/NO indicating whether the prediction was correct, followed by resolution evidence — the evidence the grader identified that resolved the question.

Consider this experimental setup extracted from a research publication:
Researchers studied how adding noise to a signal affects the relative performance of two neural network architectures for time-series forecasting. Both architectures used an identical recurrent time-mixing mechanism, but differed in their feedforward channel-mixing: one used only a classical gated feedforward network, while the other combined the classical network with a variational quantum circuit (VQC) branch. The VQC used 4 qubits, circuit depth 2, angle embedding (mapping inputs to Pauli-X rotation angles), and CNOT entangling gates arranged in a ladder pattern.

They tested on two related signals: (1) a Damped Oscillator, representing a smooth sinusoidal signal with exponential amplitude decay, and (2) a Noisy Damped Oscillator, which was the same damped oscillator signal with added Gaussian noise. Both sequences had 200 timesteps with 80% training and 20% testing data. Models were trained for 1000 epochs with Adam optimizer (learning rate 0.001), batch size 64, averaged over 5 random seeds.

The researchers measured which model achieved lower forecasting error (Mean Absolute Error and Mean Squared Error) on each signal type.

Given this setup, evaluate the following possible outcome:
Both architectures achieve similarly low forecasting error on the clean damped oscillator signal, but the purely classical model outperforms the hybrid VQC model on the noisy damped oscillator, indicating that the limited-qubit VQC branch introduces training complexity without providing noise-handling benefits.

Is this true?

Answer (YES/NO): NO